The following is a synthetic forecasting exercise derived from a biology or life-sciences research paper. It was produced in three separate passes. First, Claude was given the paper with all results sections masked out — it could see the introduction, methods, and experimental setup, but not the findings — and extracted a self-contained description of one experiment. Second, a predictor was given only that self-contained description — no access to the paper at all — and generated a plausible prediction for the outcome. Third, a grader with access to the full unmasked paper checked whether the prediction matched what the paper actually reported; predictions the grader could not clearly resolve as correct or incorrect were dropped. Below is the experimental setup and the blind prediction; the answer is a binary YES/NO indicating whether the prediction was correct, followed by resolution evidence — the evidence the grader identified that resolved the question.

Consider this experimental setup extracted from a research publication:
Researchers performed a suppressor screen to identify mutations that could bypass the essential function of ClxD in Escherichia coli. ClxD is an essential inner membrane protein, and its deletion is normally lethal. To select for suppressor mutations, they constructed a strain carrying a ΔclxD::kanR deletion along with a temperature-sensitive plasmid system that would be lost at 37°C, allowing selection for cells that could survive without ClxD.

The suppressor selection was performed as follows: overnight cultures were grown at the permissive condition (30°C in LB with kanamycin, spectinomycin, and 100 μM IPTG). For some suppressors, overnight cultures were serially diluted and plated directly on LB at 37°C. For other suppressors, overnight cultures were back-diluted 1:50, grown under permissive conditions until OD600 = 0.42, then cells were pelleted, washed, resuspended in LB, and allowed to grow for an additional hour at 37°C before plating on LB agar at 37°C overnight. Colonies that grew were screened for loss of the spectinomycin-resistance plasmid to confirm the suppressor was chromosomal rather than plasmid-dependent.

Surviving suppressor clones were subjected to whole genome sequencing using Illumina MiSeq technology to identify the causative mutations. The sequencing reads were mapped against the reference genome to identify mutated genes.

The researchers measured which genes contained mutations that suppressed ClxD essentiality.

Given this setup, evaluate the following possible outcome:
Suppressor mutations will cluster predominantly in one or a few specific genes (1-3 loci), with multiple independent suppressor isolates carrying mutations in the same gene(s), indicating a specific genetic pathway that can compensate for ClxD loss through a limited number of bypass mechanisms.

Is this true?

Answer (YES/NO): YES